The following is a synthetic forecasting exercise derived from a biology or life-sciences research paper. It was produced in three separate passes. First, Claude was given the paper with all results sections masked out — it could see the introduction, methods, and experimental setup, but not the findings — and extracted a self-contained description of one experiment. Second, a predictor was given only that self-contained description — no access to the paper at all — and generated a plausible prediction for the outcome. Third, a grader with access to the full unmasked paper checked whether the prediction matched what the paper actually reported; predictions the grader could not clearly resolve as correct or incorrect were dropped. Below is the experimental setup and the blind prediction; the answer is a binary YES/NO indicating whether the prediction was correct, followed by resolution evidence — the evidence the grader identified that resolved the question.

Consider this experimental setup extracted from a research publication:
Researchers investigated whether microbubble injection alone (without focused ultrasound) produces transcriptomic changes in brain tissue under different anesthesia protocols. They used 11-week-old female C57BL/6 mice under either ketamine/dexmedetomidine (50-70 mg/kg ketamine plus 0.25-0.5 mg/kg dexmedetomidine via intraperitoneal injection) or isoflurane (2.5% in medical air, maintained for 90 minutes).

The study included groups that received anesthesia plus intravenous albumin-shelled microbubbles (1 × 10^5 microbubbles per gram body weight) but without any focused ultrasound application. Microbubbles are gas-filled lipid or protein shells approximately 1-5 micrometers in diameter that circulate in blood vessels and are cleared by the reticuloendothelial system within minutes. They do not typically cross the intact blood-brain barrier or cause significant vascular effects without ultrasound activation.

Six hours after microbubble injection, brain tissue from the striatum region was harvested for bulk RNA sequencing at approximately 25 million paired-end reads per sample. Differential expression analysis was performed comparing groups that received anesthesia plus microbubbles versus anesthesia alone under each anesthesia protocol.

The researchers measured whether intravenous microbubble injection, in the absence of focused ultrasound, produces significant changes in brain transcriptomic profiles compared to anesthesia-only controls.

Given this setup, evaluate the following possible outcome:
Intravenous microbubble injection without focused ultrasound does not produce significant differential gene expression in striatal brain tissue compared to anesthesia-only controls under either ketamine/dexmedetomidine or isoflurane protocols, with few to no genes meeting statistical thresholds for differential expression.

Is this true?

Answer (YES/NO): YES